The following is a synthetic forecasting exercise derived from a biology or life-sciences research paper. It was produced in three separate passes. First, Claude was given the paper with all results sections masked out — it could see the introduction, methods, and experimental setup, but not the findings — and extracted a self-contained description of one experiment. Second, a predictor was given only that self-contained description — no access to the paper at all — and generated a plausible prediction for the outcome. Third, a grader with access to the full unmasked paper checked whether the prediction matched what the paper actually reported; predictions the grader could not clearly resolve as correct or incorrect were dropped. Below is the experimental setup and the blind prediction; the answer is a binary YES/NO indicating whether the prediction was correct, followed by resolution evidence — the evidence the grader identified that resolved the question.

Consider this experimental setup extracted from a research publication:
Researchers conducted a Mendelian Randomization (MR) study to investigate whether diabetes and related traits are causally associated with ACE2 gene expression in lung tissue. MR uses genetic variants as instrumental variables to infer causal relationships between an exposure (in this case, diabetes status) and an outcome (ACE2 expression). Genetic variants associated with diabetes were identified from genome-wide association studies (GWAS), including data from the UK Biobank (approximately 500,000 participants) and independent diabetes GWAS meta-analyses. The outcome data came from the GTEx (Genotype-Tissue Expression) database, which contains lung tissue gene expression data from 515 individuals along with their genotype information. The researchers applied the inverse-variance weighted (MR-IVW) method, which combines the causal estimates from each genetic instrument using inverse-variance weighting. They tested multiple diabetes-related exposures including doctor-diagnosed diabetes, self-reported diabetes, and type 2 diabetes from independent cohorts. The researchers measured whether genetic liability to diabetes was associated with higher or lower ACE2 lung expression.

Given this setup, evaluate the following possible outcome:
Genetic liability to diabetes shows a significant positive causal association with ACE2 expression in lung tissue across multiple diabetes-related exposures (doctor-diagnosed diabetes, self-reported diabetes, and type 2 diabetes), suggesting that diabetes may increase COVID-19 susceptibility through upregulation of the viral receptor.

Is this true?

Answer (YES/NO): YES